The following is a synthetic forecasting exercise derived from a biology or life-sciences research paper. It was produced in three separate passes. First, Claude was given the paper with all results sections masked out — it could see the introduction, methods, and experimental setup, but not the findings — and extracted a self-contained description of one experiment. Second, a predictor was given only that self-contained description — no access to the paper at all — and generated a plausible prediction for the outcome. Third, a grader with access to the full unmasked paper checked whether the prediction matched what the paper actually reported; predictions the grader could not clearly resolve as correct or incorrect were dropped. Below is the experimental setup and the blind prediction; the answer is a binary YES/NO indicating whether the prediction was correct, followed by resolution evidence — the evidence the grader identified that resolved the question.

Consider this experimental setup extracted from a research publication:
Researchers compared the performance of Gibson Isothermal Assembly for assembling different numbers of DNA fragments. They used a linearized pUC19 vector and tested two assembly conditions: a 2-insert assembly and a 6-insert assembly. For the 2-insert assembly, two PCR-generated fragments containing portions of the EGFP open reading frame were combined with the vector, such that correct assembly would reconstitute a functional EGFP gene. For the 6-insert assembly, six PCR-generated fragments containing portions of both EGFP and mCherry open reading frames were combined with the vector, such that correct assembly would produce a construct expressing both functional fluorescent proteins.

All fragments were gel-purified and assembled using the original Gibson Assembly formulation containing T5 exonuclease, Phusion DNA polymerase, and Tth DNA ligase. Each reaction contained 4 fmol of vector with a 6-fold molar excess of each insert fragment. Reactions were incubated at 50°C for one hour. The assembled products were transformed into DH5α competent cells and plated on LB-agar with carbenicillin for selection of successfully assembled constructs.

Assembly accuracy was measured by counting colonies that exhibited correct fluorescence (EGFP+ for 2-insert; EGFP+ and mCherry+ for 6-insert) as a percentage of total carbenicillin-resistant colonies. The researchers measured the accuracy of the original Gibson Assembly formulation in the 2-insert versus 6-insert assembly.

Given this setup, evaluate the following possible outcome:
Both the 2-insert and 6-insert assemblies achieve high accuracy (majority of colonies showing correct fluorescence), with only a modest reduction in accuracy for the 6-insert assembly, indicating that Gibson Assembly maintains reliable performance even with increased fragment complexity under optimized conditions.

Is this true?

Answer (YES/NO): NO